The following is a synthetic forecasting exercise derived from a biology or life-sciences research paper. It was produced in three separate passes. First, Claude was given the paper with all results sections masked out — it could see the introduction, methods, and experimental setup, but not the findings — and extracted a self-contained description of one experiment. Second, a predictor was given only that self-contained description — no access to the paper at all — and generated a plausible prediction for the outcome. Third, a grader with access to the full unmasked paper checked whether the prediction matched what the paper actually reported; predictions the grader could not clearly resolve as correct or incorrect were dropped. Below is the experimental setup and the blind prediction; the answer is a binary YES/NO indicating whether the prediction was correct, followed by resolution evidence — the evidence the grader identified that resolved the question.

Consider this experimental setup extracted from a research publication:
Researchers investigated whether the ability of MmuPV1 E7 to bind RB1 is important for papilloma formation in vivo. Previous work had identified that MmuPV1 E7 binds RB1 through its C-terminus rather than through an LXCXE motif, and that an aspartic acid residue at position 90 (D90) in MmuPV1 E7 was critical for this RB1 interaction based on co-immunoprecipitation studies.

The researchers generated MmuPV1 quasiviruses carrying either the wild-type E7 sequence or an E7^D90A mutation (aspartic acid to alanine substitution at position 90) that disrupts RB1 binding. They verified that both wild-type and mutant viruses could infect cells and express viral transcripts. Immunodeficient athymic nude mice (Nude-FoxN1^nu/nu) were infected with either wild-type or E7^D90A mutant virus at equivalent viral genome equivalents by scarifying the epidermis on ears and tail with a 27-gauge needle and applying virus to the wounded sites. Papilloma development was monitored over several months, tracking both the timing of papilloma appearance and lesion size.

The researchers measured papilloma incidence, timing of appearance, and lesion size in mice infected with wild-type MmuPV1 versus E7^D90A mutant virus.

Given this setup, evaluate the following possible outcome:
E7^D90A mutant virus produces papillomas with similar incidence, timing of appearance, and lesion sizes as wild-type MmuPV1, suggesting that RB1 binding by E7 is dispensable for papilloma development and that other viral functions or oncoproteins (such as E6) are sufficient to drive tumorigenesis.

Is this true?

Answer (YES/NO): NO